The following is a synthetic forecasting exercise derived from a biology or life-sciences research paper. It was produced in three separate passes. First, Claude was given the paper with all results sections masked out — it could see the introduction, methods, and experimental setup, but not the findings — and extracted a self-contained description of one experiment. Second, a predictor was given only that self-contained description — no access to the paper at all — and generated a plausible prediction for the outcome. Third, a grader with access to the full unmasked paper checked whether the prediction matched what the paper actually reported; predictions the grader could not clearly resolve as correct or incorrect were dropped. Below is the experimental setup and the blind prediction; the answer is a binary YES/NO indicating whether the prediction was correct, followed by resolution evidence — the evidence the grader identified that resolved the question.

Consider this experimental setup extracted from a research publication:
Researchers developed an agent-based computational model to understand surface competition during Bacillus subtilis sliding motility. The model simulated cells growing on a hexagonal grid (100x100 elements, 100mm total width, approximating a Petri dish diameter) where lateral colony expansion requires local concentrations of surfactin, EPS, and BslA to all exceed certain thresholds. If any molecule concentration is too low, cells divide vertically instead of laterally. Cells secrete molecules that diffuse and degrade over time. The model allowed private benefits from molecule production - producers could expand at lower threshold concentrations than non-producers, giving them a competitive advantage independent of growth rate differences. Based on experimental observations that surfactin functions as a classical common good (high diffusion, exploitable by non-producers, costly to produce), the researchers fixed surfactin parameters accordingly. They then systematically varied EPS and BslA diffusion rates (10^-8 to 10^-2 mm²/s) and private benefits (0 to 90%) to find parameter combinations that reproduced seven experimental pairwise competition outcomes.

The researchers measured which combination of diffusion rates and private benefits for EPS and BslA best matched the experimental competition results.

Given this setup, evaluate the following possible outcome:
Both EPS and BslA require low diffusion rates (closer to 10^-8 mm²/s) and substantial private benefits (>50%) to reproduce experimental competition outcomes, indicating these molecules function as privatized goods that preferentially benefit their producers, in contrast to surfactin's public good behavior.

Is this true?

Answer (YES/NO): NO